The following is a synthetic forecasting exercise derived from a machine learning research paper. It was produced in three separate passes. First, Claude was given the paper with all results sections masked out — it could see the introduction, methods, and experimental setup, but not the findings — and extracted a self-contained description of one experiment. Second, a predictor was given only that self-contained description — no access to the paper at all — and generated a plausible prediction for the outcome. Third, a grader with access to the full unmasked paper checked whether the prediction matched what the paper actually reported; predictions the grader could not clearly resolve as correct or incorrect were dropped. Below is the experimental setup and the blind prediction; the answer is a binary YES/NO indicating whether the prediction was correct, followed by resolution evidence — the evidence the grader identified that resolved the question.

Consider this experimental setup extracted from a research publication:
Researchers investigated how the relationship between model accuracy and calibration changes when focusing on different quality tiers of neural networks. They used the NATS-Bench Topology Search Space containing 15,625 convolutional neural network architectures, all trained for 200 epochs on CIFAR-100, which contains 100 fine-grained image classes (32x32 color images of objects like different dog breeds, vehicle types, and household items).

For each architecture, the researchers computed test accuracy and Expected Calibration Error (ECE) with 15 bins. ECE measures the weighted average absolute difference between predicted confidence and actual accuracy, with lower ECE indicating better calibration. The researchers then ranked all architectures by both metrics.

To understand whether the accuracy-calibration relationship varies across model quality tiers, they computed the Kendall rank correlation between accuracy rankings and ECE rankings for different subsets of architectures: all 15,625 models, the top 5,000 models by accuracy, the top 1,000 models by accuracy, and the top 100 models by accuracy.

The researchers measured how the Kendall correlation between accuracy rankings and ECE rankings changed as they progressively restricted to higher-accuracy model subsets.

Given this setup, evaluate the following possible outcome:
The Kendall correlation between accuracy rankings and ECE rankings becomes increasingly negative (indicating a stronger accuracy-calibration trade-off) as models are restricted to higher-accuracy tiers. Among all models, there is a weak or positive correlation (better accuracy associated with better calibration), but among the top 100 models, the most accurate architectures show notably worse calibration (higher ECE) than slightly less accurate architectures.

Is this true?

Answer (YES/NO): NO